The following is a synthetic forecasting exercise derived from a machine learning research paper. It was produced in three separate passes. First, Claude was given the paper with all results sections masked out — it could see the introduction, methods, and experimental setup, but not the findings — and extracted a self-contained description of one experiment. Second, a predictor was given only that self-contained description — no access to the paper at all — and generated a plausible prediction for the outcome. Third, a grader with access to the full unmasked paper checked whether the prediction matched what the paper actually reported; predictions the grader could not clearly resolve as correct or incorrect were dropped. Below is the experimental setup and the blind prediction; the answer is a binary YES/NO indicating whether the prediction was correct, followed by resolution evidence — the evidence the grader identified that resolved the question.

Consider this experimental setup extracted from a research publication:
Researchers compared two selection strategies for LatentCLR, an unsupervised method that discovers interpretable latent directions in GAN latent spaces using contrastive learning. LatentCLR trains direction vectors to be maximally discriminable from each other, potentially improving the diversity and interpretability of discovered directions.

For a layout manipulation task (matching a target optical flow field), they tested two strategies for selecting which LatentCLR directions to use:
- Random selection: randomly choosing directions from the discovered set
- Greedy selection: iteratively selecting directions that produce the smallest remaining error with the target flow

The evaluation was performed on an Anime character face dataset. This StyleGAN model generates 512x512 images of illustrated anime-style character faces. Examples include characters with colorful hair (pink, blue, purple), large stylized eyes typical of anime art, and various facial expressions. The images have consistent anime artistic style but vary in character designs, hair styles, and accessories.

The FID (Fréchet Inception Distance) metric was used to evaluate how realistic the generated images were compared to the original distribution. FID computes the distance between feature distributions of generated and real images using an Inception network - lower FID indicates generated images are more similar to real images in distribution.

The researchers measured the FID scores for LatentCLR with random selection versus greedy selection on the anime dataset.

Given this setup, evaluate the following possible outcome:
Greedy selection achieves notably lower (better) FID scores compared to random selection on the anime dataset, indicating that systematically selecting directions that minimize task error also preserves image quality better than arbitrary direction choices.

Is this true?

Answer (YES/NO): YES